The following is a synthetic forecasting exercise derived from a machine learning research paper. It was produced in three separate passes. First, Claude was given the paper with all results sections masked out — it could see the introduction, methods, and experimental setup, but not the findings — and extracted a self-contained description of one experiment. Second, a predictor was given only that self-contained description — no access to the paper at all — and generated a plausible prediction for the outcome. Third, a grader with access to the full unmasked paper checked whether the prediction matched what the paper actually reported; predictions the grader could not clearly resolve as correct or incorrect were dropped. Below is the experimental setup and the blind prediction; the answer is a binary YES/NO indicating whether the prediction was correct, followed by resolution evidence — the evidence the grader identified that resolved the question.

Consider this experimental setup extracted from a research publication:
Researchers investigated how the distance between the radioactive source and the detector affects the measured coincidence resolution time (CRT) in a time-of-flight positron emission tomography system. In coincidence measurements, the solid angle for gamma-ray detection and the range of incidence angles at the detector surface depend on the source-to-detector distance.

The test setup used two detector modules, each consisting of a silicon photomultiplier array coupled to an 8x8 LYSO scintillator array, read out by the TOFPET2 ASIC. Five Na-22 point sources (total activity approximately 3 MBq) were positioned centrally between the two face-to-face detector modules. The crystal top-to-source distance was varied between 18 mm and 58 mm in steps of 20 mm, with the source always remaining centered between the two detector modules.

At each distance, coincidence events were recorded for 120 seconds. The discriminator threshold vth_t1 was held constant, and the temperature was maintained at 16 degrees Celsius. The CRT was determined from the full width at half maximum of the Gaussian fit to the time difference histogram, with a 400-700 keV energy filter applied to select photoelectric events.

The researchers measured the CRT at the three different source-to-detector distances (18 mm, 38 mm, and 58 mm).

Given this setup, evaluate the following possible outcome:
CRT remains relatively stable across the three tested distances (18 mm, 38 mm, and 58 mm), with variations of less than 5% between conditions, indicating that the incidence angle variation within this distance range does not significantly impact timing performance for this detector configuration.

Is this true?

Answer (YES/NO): NO